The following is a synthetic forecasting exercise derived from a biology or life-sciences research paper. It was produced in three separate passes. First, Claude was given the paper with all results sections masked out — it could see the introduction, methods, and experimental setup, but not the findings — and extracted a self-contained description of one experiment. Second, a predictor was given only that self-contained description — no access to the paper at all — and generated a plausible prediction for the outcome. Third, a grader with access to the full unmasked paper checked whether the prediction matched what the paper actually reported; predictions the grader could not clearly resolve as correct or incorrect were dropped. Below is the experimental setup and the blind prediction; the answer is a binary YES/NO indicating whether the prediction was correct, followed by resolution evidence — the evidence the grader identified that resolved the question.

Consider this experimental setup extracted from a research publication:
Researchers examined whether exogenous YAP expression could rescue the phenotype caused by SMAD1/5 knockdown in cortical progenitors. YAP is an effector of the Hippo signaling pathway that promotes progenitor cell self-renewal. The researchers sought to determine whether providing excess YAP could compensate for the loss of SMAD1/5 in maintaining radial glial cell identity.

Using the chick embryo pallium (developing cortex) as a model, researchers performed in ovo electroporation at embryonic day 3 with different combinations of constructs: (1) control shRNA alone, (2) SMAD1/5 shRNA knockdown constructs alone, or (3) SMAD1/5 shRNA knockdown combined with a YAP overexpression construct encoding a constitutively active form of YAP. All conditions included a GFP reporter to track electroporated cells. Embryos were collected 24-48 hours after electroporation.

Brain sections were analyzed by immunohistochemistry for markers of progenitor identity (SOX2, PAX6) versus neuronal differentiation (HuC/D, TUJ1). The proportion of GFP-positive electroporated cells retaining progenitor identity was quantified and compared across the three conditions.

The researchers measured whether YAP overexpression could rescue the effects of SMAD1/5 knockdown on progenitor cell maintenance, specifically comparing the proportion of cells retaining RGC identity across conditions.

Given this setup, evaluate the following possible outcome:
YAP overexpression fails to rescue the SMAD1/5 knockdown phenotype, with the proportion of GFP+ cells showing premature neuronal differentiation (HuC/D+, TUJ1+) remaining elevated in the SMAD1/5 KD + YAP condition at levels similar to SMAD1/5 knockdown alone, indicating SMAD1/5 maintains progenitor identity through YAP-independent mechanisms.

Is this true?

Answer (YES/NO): NO